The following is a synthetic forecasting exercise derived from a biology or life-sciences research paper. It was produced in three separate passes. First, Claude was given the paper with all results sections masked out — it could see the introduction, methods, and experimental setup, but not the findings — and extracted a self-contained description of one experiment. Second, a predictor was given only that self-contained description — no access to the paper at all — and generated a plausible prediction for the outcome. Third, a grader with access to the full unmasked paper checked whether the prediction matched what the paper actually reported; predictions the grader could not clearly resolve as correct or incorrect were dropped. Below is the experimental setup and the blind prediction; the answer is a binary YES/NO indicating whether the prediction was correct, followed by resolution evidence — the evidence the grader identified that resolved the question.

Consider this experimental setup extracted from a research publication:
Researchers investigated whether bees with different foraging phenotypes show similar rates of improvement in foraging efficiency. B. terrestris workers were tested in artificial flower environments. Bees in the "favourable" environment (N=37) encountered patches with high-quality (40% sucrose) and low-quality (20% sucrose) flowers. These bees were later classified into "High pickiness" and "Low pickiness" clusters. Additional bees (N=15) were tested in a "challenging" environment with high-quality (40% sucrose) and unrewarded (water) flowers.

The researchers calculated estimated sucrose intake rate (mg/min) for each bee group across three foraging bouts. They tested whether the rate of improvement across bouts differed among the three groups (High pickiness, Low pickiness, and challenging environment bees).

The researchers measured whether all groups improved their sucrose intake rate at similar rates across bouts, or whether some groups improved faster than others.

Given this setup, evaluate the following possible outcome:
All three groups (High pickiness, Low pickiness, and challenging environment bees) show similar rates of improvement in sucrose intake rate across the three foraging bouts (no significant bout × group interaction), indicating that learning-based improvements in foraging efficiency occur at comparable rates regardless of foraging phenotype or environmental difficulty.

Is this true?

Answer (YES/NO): YES